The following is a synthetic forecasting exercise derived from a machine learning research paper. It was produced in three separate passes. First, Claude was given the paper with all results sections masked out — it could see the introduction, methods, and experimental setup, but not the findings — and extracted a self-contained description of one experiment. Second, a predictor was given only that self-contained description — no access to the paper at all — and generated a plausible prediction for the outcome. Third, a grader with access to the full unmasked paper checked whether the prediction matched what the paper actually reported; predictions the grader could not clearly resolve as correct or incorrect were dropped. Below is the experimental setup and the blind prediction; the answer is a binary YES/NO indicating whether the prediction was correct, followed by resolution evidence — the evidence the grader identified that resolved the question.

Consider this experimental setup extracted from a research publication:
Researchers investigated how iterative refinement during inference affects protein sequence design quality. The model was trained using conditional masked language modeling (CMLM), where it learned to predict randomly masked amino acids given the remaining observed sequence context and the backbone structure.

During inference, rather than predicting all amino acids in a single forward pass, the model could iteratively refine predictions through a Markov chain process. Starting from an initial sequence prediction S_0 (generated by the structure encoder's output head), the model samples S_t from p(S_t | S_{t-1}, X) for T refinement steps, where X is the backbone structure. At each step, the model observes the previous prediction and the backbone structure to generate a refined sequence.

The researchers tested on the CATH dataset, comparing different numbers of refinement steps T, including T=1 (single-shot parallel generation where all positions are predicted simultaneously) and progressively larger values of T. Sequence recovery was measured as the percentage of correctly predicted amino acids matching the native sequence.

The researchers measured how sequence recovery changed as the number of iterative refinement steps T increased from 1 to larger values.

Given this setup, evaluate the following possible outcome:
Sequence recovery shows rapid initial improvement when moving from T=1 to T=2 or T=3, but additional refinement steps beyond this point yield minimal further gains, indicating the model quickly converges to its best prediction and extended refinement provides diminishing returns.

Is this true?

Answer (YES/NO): NO